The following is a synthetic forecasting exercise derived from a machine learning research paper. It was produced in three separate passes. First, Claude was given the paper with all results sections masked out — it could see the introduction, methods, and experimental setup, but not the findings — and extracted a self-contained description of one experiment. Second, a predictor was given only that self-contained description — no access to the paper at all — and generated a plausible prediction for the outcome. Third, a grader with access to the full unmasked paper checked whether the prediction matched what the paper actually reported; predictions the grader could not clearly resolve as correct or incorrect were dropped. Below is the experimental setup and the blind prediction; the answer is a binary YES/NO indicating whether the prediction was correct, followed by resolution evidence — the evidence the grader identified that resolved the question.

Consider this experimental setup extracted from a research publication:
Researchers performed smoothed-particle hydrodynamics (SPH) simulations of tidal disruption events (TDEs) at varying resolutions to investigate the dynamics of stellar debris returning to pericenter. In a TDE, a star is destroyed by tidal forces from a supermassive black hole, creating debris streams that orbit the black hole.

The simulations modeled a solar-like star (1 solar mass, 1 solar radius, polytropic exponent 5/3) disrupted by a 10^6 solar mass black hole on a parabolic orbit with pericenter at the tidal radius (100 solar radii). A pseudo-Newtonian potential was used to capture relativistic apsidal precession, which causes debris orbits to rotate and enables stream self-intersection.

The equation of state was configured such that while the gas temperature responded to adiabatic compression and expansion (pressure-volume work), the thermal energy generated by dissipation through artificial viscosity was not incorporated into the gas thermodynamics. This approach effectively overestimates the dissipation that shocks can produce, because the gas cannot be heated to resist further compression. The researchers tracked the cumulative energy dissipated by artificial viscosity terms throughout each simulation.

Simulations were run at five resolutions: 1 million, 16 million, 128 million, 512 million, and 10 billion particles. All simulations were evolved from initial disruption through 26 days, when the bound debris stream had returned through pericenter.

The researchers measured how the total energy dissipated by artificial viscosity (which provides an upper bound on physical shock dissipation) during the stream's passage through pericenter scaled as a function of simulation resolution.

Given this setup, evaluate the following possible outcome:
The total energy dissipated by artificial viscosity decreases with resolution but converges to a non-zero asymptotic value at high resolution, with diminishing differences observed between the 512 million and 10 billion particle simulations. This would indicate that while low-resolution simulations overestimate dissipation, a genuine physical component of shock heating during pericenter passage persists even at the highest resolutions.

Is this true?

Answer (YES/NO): NO